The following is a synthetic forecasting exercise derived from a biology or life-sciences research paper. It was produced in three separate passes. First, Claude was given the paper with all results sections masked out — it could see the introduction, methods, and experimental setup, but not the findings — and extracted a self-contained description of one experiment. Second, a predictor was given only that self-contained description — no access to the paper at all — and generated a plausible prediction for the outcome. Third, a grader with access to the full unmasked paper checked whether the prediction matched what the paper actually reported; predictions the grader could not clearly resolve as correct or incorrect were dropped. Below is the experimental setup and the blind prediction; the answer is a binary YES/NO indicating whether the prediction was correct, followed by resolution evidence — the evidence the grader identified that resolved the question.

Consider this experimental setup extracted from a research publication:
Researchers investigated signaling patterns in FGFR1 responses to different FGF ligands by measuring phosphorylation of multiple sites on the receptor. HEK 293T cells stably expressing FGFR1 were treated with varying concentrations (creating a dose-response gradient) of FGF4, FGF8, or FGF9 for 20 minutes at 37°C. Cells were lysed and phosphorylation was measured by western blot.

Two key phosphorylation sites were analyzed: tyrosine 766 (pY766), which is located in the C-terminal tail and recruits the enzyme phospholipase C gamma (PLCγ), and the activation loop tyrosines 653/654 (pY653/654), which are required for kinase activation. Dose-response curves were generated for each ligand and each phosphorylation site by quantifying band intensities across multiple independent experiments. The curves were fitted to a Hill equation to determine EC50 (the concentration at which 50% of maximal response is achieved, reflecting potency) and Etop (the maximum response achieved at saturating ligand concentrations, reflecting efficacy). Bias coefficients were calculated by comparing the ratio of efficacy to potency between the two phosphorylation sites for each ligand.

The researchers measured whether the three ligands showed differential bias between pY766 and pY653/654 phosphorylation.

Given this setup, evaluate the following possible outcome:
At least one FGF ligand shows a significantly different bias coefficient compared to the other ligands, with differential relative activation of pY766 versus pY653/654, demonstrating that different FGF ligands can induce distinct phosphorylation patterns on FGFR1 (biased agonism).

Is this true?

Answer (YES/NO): NO